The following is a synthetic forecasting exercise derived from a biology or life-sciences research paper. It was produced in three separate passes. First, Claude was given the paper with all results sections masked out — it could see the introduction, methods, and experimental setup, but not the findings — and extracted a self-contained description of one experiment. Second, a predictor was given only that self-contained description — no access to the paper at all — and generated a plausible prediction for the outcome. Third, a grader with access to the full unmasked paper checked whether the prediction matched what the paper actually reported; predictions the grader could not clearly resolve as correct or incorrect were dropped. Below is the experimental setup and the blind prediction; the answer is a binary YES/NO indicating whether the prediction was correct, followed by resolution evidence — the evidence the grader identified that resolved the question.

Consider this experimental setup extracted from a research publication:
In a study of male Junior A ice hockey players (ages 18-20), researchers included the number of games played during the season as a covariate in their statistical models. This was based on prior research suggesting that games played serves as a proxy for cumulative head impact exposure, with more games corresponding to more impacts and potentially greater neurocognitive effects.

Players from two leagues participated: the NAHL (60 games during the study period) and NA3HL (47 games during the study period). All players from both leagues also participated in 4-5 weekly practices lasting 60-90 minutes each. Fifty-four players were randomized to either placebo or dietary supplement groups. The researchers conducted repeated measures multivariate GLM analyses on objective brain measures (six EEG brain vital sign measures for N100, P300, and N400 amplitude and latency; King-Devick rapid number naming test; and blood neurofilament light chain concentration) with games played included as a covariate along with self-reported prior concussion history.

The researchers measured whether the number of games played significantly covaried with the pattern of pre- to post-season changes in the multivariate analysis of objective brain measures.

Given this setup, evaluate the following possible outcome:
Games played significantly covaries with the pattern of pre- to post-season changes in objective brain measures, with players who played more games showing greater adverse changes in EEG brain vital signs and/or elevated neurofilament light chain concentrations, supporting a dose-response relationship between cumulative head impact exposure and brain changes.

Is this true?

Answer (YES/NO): NO